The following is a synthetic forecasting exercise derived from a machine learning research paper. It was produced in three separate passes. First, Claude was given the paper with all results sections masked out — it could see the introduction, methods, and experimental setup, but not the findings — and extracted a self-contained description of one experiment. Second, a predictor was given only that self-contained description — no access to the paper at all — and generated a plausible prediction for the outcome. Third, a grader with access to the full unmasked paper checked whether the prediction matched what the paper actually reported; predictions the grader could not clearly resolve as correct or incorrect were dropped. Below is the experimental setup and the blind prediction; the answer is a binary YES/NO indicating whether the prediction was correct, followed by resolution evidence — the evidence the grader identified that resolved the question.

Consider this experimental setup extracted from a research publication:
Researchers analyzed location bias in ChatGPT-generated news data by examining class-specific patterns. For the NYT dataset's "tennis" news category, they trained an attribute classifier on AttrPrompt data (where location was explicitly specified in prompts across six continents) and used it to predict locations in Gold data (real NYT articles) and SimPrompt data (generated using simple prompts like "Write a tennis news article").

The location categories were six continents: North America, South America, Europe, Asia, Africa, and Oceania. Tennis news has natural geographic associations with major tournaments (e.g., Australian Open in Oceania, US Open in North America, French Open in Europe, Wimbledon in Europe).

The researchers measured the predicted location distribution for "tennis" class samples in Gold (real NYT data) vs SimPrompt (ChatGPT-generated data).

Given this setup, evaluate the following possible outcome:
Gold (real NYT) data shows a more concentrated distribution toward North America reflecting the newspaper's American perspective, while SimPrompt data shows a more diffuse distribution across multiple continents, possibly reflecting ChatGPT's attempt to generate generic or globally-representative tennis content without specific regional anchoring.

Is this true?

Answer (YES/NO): NO